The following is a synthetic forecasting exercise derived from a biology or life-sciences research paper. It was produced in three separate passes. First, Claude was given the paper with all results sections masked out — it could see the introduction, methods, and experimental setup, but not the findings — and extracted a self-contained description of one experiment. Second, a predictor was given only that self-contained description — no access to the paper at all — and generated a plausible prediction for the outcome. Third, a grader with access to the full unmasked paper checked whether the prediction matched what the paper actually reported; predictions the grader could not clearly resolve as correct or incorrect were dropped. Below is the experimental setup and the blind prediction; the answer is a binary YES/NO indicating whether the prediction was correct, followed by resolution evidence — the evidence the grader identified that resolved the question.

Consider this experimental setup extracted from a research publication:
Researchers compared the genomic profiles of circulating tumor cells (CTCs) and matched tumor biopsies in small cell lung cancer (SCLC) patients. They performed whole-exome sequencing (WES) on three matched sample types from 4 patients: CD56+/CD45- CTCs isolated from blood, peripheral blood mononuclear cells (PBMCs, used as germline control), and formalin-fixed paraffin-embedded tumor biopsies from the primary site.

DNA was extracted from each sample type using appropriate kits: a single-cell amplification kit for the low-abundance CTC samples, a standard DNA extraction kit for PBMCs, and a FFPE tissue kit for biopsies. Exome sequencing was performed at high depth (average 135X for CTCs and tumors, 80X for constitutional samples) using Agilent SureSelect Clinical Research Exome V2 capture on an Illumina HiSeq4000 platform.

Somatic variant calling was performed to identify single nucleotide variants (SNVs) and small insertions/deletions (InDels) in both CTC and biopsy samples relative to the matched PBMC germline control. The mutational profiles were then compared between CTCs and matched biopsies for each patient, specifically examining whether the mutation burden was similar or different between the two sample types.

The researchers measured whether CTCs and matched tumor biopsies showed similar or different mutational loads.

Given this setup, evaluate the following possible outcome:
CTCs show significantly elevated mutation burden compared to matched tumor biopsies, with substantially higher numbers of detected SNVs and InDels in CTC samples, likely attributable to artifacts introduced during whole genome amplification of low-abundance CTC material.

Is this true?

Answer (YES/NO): NO